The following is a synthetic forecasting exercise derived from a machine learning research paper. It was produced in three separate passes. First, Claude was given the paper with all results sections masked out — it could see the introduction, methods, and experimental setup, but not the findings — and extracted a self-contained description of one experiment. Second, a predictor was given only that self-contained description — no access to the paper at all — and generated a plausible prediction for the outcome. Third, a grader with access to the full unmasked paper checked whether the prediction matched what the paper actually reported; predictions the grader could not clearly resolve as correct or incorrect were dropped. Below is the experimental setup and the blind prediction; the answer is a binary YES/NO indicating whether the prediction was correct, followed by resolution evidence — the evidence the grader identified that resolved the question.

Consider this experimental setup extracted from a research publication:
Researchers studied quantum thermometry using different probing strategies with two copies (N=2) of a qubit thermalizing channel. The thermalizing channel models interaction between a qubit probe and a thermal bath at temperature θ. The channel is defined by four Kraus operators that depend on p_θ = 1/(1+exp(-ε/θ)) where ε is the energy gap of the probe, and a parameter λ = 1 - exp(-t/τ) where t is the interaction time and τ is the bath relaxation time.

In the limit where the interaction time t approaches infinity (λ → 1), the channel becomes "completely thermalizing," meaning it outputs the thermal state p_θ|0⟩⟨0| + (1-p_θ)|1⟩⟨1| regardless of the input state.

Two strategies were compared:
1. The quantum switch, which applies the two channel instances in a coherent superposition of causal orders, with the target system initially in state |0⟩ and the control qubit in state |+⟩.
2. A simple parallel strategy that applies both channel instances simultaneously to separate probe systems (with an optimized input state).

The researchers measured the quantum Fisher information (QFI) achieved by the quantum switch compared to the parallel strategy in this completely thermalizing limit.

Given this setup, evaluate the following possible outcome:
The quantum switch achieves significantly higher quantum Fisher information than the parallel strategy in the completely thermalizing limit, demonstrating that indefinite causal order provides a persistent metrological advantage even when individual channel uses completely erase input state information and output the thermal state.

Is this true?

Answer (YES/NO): NO